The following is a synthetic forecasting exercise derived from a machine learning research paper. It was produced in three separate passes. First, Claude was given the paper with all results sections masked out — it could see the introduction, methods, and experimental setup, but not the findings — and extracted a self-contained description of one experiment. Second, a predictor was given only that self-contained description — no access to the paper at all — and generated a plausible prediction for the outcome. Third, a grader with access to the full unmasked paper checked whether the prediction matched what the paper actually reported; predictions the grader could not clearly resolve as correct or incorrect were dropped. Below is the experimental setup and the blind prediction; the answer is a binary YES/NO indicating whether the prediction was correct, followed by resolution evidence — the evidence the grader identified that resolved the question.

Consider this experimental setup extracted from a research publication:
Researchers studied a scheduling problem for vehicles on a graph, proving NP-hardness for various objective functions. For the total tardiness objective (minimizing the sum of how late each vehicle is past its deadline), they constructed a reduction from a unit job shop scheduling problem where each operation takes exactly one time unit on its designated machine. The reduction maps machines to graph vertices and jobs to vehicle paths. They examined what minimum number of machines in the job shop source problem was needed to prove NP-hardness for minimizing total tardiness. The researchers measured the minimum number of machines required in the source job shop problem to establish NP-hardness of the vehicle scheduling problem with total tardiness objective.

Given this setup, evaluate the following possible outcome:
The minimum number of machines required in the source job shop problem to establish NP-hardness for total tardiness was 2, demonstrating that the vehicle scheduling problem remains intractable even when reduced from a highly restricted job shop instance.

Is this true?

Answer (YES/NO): YES